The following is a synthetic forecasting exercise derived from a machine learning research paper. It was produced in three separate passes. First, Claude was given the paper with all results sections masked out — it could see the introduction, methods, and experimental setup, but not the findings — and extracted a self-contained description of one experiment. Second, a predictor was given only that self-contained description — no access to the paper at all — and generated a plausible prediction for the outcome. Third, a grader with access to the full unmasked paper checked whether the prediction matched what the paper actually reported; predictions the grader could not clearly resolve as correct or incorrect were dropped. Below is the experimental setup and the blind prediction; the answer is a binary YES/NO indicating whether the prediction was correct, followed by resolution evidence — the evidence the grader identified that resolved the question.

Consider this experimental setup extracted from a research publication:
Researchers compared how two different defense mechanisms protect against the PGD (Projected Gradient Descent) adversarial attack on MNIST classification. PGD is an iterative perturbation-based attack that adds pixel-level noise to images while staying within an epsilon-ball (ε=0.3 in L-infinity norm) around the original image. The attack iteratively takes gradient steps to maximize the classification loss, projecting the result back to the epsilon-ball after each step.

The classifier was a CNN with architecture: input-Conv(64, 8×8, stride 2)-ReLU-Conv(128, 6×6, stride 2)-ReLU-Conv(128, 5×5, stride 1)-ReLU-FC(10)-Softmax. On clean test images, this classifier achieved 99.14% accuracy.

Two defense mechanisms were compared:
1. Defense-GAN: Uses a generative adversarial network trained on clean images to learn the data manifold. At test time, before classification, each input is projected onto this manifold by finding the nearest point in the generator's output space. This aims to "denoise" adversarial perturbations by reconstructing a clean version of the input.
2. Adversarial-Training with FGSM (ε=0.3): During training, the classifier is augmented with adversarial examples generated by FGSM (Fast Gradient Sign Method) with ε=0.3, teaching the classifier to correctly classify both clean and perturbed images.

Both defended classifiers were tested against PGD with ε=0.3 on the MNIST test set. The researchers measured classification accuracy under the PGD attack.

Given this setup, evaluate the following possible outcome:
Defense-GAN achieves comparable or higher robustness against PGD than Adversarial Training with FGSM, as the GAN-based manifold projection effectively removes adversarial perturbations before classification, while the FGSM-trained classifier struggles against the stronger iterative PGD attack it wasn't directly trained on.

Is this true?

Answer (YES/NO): YES